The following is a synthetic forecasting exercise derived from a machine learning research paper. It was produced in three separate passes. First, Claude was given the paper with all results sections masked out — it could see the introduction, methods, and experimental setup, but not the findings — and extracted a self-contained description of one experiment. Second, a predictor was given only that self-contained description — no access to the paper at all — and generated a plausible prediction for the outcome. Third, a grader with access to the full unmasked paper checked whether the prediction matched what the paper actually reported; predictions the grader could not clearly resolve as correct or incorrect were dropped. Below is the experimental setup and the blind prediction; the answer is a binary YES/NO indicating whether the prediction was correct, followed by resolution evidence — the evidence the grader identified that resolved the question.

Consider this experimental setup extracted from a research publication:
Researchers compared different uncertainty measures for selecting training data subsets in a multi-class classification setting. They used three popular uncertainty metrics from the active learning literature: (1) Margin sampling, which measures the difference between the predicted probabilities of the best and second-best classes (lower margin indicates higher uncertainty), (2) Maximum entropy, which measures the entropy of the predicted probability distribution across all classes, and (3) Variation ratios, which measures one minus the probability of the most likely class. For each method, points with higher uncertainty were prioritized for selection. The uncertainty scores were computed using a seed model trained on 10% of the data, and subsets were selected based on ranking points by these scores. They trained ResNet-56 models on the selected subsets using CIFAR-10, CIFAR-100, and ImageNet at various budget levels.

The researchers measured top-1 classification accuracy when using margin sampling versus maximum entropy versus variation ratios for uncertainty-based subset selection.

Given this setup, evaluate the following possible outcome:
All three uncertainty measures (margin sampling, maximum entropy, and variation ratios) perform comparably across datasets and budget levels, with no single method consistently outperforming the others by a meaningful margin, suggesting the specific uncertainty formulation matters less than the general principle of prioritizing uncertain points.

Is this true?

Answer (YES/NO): YES